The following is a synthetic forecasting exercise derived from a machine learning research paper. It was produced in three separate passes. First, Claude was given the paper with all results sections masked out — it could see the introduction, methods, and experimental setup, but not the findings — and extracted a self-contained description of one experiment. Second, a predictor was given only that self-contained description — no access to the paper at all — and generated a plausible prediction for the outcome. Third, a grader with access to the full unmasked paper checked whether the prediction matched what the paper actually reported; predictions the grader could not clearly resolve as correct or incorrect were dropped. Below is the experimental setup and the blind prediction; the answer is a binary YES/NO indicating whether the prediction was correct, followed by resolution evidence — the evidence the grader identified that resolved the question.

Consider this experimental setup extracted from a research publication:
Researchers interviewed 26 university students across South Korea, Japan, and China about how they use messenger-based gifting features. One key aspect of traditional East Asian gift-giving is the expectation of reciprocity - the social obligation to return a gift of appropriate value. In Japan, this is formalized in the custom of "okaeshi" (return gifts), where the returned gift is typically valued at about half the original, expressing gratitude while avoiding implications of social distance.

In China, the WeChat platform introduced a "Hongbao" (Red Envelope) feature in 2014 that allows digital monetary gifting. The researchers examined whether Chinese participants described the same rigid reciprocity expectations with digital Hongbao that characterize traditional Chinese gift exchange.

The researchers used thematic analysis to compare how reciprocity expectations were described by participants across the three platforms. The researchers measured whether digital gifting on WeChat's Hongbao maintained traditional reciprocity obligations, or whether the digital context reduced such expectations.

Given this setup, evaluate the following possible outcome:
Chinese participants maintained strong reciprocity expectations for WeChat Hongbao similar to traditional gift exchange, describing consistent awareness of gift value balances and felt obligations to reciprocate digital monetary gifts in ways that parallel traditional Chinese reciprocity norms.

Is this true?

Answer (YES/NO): NO